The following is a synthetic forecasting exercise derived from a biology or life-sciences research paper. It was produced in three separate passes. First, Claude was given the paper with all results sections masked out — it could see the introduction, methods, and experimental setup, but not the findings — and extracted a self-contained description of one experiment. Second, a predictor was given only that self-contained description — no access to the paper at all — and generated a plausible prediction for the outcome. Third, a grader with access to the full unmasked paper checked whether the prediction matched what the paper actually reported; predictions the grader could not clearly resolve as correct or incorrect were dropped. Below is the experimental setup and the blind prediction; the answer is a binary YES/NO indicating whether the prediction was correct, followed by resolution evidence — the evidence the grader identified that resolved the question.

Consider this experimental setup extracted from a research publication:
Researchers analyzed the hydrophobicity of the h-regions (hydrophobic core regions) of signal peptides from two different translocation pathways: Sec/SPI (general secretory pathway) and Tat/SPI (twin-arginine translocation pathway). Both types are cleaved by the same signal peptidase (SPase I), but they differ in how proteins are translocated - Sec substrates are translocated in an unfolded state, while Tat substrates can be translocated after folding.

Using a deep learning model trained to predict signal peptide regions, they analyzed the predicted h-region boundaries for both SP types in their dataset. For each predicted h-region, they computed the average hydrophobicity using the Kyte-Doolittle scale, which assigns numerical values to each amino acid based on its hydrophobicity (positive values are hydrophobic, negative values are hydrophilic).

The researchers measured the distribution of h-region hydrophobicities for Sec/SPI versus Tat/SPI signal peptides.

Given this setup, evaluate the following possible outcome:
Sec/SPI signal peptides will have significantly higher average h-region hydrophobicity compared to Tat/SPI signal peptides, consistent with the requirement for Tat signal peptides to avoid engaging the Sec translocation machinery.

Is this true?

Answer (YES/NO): YES